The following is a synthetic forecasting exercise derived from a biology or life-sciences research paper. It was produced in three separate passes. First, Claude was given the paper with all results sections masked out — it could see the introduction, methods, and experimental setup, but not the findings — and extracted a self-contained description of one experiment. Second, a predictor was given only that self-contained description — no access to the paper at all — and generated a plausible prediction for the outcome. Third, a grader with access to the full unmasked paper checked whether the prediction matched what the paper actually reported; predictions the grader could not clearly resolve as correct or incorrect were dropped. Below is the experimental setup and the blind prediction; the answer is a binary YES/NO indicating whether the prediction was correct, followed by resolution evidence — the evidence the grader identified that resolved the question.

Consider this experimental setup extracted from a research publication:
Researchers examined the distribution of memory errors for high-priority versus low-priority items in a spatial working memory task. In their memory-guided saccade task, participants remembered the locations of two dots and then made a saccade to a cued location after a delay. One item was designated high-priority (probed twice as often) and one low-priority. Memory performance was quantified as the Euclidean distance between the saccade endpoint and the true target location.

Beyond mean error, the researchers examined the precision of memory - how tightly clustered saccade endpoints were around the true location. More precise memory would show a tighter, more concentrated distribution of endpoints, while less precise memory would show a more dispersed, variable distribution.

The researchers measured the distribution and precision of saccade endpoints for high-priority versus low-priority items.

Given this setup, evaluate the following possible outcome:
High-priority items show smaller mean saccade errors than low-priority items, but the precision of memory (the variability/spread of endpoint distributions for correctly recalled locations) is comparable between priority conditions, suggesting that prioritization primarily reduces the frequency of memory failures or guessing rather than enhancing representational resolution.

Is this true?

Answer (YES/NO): NO